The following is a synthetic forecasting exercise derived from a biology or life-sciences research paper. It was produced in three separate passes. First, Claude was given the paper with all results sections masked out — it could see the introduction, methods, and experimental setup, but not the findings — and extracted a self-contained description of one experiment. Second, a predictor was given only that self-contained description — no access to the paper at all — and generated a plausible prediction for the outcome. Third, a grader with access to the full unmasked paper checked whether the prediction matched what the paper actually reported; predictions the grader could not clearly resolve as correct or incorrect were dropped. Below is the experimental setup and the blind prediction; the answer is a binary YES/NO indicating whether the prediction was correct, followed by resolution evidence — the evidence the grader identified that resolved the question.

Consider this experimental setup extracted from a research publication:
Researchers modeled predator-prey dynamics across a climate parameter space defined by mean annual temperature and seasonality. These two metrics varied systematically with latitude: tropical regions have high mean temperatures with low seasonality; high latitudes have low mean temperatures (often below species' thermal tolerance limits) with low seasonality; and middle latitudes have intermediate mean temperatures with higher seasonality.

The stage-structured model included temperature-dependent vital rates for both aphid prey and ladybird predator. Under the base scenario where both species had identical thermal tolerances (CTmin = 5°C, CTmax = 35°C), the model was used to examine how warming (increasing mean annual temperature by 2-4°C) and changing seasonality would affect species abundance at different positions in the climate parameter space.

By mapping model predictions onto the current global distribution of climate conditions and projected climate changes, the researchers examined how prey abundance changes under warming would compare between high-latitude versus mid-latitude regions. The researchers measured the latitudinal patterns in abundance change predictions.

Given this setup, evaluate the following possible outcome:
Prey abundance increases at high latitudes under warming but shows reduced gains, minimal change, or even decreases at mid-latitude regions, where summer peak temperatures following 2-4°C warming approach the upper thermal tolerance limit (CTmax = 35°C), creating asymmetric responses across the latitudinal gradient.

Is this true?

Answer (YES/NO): YES